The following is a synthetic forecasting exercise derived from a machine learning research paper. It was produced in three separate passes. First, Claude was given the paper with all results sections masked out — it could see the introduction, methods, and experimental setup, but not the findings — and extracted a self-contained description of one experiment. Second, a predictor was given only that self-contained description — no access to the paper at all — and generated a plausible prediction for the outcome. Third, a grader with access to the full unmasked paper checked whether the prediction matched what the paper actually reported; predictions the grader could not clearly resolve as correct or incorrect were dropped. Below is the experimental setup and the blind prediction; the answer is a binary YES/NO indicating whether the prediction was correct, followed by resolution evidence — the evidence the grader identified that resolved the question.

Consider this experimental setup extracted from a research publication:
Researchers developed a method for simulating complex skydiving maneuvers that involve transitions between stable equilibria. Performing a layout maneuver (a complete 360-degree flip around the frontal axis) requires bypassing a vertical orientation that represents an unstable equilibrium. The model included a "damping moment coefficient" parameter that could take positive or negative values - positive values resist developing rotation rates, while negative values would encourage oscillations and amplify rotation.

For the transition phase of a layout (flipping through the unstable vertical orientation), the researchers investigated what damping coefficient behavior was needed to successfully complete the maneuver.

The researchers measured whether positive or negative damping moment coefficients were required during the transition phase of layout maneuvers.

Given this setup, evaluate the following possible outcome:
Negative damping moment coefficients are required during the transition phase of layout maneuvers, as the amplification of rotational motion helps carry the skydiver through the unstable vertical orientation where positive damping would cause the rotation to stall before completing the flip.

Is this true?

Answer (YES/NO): YES